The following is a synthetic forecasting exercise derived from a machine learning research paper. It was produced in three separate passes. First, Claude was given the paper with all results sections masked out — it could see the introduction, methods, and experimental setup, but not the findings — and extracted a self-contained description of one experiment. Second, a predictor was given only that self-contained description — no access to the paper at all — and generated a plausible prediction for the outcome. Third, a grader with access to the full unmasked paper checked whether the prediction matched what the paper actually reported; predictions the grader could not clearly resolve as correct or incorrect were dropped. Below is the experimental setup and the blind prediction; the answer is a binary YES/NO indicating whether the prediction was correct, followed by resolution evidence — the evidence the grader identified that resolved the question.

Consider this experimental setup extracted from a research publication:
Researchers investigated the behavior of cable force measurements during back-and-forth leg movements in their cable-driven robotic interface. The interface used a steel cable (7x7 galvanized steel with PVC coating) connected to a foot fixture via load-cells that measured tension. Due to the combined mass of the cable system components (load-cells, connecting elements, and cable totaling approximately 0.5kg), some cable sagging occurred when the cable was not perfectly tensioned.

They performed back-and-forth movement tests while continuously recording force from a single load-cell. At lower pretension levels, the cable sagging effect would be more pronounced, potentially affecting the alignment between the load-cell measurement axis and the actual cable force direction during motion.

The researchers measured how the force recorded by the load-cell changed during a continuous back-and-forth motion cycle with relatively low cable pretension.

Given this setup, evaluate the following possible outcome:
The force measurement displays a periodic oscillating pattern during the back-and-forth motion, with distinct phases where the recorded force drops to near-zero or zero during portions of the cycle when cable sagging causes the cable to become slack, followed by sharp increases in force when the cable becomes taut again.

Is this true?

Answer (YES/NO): NO